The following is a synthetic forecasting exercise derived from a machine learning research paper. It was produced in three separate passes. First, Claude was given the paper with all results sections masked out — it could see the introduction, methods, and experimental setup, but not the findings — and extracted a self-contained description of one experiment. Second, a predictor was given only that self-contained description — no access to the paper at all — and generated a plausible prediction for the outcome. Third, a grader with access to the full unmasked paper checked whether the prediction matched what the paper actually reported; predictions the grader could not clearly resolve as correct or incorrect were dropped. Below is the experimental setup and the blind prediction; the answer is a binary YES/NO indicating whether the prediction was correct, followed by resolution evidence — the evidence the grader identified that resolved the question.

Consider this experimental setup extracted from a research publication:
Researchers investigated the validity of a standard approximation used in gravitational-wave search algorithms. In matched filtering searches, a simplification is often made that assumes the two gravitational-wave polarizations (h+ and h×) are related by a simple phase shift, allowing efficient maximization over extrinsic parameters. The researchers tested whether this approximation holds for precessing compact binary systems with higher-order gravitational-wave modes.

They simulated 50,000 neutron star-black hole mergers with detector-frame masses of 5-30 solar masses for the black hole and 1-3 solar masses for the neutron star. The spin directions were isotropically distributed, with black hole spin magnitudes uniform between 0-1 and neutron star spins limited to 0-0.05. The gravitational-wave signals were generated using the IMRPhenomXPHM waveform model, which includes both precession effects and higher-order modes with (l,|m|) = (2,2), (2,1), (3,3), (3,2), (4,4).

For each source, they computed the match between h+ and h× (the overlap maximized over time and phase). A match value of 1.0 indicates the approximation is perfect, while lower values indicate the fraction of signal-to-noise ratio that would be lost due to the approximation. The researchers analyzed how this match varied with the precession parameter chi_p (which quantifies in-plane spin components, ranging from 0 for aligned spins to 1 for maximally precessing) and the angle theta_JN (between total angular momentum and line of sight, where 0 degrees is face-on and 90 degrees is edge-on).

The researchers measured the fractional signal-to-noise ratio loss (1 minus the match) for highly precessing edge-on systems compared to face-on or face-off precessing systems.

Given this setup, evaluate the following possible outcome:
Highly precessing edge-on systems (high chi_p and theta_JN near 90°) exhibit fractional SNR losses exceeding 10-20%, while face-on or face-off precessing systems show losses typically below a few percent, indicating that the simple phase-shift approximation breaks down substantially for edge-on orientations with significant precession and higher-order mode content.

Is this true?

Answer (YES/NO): NO